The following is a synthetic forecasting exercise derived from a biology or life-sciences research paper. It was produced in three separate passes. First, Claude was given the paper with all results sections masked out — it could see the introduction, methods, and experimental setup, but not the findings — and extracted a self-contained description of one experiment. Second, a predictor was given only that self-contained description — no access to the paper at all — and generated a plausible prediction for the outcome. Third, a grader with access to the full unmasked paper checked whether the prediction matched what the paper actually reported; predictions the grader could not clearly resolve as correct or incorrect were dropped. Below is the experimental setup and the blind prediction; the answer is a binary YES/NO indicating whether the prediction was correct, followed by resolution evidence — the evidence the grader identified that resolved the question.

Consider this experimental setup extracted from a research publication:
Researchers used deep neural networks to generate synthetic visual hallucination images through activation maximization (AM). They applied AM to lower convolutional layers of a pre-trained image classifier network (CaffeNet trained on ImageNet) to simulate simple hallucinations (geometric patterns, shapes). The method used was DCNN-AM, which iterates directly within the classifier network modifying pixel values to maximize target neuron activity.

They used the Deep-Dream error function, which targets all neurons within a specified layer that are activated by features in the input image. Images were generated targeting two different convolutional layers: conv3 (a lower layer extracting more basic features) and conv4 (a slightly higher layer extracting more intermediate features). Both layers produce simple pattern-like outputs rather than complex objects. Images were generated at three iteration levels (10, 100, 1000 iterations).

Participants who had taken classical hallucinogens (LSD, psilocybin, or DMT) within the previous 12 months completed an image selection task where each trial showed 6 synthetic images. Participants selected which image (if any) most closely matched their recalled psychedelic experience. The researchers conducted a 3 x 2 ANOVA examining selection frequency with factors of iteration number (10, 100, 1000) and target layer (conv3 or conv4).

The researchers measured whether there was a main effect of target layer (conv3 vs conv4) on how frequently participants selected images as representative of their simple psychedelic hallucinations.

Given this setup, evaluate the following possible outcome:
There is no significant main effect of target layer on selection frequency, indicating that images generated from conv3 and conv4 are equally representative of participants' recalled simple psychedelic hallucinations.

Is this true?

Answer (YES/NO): YES